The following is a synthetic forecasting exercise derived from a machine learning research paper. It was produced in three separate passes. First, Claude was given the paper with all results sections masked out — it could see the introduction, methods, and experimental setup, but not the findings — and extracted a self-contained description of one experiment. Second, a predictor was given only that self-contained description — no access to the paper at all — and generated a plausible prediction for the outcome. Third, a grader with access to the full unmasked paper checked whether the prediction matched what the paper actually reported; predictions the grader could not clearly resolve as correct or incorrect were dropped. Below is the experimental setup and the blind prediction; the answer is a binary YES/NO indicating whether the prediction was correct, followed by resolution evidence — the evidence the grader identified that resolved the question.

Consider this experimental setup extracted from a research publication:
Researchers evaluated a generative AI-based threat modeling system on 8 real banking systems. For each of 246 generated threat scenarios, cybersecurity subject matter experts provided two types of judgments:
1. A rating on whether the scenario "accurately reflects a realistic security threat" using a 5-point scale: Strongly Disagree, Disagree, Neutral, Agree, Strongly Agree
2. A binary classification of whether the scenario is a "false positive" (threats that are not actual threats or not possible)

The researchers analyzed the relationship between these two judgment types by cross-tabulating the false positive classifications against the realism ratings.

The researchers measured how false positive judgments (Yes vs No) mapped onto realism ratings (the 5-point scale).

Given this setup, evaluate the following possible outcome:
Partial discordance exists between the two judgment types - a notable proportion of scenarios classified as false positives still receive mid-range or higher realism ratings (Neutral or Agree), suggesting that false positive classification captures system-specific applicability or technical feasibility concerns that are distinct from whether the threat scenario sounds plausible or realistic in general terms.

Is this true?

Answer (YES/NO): NO